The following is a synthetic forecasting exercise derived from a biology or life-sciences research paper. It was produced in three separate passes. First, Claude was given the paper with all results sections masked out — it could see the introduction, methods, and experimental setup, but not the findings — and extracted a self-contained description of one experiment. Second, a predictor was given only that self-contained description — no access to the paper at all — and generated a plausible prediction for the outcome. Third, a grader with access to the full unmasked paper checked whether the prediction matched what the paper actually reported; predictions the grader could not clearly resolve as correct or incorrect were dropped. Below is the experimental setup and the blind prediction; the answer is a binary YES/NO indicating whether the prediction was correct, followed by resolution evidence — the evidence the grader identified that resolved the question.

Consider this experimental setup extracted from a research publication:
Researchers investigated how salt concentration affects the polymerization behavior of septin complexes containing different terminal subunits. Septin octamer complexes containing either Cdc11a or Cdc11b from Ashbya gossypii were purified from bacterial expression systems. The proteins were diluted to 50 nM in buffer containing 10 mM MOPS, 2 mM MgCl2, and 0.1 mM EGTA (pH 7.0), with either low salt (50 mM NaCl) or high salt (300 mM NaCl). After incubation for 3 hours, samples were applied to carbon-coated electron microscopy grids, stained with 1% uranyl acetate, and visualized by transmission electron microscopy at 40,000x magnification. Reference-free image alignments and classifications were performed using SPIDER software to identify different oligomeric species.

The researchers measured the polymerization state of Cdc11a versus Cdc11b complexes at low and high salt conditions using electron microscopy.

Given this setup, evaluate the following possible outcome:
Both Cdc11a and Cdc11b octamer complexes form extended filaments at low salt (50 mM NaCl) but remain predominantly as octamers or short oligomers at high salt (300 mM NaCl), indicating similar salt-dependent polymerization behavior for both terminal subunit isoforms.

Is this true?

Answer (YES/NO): YES